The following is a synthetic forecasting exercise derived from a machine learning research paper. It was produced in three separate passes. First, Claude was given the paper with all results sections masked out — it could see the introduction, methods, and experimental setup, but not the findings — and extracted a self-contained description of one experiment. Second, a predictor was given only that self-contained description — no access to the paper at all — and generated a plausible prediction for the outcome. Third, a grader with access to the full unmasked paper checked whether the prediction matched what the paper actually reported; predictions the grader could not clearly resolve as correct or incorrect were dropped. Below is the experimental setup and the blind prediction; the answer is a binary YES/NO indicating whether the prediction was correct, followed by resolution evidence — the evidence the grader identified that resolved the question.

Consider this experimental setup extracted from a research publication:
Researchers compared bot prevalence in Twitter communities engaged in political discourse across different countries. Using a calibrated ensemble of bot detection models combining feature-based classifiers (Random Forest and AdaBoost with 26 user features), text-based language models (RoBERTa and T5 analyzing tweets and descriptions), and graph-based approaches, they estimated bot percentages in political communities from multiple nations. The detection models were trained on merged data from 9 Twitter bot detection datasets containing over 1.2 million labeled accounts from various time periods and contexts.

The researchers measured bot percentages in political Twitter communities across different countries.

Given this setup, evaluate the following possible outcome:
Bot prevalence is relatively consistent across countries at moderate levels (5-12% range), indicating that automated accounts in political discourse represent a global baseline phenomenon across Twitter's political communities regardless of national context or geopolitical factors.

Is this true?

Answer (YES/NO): NO